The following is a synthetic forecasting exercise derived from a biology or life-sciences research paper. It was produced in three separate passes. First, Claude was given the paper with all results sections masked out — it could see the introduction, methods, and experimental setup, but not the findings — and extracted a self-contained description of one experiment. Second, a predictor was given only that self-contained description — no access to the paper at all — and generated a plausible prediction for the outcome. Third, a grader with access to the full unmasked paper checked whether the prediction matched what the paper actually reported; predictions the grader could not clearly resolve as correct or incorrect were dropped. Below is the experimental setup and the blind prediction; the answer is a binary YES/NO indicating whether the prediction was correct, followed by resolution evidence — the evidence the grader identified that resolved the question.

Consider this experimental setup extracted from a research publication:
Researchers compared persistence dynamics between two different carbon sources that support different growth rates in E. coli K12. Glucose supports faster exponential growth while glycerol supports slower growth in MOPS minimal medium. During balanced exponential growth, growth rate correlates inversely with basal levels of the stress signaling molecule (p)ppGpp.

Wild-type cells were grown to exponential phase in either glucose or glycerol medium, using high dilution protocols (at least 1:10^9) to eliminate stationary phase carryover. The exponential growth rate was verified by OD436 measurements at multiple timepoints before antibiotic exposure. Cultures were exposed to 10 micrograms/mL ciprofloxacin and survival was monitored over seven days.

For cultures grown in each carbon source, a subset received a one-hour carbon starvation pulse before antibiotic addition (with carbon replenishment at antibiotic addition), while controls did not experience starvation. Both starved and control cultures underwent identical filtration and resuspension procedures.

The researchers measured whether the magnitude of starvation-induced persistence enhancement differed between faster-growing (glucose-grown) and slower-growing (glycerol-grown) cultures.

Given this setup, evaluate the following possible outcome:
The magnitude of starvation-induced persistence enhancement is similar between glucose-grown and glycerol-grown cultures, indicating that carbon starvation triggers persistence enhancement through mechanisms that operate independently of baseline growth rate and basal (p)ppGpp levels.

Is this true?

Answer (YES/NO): NO